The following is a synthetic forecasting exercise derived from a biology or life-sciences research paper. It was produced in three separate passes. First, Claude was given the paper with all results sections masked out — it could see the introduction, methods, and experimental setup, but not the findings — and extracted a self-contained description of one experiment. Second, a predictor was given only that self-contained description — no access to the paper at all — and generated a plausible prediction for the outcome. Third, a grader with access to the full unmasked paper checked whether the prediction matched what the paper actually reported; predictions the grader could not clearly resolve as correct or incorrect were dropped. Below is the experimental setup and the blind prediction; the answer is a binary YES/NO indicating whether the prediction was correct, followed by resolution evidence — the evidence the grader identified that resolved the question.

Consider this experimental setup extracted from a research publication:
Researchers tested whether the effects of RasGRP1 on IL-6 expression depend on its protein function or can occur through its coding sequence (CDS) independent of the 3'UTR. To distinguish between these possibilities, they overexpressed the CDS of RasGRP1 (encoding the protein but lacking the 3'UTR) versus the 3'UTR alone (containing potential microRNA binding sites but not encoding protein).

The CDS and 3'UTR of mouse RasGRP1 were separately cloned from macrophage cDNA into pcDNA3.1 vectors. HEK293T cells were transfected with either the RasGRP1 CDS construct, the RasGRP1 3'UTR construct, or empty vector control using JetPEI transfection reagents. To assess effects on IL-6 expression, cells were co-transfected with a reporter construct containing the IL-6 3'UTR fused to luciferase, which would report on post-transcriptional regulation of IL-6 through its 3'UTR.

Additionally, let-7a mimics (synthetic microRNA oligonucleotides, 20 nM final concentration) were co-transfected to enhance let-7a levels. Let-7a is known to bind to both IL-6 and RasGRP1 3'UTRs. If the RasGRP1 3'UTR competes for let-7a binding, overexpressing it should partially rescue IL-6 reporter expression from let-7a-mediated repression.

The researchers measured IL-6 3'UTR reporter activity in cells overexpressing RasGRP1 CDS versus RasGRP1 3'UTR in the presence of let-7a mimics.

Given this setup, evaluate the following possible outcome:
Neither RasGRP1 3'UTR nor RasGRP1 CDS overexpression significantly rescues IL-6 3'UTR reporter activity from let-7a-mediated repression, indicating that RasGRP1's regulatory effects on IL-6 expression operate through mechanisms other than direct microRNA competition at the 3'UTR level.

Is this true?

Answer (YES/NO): NO